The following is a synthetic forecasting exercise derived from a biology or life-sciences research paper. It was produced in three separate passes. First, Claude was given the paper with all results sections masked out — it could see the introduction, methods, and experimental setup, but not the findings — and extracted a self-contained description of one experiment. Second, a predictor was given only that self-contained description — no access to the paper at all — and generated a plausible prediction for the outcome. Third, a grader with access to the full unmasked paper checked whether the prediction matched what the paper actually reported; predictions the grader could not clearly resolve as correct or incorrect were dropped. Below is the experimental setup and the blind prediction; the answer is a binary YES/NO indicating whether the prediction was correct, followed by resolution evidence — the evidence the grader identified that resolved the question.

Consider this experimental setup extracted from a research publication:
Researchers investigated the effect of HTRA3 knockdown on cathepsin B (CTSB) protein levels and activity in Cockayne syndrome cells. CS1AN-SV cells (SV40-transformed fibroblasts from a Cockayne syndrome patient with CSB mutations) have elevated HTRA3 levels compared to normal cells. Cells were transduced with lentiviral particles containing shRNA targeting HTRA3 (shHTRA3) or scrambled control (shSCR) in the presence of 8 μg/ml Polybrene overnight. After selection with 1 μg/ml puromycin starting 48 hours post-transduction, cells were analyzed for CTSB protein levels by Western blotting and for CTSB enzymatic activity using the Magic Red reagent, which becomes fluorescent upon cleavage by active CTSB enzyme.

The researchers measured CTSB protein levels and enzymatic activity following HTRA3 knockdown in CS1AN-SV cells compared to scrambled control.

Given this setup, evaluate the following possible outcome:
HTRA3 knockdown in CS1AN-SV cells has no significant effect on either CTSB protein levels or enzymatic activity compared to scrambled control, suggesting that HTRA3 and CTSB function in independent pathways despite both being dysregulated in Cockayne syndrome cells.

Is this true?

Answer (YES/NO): NO